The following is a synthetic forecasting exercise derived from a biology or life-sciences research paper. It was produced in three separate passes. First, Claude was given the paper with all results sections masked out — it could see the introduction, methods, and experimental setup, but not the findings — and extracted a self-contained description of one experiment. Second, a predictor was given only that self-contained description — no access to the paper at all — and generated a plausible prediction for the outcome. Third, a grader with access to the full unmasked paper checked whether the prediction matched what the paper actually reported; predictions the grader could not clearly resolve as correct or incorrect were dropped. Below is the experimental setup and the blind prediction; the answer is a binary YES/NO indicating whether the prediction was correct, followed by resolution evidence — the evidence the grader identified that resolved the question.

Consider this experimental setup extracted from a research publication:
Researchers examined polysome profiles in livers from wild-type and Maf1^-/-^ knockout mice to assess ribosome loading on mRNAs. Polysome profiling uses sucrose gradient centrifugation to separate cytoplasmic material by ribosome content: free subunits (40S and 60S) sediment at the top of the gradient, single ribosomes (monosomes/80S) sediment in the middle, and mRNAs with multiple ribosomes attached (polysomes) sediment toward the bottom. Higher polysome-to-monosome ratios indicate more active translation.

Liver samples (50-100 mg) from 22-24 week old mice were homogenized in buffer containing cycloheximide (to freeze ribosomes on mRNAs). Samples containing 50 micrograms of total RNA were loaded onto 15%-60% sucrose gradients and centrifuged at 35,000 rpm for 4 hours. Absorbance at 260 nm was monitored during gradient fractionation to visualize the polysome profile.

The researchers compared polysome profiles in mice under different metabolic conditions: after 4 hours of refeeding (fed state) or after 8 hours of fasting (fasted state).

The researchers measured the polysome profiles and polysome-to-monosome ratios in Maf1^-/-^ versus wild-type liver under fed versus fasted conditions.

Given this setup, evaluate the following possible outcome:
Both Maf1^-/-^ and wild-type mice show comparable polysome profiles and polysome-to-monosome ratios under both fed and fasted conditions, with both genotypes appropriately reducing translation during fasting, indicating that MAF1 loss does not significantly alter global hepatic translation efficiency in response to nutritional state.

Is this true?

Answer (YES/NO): NO